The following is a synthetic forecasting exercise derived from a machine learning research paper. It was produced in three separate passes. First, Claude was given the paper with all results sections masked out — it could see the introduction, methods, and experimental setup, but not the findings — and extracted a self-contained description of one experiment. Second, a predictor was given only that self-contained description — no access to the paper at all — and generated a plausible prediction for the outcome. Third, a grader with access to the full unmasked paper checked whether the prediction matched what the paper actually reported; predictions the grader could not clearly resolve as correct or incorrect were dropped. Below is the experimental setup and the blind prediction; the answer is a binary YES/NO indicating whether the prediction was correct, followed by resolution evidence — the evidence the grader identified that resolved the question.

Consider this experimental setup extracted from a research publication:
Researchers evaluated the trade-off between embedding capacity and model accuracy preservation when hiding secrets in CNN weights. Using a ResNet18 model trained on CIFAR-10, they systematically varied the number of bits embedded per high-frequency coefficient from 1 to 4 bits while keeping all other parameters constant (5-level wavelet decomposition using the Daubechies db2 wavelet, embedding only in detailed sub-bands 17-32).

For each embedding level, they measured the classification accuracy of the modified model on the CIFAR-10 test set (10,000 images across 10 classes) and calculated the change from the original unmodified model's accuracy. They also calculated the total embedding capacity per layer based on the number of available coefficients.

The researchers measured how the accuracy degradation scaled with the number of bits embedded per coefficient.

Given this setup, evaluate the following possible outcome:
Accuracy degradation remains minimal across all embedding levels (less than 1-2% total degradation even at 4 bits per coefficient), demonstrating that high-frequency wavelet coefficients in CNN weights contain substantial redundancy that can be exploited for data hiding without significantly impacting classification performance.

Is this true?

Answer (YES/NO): YES